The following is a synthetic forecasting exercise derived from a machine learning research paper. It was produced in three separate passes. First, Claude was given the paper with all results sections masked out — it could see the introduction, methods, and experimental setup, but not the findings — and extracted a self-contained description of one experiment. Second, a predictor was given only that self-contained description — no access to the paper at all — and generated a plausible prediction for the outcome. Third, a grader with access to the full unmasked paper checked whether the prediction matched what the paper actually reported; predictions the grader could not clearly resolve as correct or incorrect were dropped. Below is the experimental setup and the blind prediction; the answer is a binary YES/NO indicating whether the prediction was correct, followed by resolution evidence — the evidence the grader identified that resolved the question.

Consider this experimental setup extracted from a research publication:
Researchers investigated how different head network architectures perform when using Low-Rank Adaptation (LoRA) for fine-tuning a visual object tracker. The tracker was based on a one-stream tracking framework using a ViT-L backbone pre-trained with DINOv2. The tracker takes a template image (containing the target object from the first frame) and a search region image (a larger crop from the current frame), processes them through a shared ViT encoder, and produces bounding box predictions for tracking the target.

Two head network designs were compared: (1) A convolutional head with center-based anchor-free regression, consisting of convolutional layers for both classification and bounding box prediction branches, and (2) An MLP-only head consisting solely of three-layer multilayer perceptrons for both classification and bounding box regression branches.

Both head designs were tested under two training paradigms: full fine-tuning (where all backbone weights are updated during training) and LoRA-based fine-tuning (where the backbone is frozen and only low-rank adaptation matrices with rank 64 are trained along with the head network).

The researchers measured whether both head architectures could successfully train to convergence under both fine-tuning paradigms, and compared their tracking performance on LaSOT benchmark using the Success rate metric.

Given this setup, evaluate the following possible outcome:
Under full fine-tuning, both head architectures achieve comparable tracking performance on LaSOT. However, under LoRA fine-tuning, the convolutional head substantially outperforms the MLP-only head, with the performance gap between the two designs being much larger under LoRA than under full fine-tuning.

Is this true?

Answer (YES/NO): NO